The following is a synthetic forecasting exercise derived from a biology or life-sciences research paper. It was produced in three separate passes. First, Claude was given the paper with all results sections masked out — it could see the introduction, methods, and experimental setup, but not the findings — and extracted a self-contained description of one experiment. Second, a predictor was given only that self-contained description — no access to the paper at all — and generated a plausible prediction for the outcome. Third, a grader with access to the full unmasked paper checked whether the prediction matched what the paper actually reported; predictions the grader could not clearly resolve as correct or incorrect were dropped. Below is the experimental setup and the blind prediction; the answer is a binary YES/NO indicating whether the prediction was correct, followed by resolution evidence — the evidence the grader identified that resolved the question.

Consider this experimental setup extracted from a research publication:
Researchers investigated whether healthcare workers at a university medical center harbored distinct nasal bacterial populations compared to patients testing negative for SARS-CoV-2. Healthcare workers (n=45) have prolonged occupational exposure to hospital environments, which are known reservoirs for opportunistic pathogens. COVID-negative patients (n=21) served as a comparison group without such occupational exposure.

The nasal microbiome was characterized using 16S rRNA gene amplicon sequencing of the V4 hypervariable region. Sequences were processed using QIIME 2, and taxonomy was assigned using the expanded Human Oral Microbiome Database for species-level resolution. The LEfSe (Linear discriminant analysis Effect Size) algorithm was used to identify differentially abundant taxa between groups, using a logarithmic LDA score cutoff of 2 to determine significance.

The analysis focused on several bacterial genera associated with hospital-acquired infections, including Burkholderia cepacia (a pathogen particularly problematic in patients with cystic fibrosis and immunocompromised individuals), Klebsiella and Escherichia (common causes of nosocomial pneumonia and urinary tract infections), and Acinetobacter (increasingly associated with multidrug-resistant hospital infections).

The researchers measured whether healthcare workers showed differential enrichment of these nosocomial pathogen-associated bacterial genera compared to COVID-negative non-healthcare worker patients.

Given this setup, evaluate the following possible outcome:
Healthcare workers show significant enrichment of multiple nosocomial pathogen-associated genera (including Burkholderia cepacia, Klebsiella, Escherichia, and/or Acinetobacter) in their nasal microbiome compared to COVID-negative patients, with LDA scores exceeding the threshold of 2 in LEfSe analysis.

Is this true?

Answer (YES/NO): YES